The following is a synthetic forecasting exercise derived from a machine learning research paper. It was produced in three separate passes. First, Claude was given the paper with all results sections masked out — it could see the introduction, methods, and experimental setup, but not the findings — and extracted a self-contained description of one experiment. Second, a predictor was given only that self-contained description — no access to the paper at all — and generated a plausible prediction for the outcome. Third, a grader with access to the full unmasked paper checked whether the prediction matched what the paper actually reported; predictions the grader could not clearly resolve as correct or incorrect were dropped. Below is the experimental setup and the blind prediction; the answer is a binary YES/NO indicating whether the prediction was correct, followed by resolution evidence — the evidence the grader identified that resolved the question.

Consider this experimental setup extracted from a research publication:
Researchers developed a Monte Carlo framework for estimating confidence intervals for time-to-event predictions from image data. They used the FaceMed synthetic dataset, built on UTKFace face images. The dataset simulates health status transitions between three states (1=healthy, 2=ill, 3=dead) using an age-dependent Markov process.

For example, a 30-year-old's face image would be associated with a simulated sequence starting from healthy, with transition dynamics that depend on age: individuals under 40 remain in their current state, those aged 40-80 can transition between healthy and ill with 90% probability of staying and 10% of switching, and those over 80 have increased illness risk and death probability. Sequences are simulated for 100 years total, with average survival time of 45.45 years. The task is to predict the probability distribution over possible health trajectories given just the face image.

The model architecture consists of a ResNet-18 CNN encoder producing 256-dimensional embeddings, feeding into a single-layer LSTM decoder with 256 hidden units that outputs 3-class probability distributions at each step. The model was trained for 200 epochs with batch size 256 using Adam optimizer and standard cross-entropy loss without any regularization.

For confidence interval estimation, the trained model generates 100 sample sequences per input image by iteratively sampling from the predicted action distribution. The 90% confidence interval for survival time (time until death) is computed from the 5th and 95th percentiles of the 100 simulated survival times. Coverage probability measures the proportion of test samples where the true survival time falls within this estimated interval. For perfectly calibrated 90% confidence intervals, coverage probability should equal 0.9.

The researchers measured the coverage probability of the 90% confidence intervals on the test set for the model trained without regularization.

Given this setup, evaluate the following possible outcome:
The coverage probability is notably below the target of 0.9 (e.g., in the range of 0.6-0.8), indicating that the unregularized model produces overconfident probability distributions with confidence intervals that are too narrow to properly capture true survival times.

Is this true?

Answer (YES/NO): NO